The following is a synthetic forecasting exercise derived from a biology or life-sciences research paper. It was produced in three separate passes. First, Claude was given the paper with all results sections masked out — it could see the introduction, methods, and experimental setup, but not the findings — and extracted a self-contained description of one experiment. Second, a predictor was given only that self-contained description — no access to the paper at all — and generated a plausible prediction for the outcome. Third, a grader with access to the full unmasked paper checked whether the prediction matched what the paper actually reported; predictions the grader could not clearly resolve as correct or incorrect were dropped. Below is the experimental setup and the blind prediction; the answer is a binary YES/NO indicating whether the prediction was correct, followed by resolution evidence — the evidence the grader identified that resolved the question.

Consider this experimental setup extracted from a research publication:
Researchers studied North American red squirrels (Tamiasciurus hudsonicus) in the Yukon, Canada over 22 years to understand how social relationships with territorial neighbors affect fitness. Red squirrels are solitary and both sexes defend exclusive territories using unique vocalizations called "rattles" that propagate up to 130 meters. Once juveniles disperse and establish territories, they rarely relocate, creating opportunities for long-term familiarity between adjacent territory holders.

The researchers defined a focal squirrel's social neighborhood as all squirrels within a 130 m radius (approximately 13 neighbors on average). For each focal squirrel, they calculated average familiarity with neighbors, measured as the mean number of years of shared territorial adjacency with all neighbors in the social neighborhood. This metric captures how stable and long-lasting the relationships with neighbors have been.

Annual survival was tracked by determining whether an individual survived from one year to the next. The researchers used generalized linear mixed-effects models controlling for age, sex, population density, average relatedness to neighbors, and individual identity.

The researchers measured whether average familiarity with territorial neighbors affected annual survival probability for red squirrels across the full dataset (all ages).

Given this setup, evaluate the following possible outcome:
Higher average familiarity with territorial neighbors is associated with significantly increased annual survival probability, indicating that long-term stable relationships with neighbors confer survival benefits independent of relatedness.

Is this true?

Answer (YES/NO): YES